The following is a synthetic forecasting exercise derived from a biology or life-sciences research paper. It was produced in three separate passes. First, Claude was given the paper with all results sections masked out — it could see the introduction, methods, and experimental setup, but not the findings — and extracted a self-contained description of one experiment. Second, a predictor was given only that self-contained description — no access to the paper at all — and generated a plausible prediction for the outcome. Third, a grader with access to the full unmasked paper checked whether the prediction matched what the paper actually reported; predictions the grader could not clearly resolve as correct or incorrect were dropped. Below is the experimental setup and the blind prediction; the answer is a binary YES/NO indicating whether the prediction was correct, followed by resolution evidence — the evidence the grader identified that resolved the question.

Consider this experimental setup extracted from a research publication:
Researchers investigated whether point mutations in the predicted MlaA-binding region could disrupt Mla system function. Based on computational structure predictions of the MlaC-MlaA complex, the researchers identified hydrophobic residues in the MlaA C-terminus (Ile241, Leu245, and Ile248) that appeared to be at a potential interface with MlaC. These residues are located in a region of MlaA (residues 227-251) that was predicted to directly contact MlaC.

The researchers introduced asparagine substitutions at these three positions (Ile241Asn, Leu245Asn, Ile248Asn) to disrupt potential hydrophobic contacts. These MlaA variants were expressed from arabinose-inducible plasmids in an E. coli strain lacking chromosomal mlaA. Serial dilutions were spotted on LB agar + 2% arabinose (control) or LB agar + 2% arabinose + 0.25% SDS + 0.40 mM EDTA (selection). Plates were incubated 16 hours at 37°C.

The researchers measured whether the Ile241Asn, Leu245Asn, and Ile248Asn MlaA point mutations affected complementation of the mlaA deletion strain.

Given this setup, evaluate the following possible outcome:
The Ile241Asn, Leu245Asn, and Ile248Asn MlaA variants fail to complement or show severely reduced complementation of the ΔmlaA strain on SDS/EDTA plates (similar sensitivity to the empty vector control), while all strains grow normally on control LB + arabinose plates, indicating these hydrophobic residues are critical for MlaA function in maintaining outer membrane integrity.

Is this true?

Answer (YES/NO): YES